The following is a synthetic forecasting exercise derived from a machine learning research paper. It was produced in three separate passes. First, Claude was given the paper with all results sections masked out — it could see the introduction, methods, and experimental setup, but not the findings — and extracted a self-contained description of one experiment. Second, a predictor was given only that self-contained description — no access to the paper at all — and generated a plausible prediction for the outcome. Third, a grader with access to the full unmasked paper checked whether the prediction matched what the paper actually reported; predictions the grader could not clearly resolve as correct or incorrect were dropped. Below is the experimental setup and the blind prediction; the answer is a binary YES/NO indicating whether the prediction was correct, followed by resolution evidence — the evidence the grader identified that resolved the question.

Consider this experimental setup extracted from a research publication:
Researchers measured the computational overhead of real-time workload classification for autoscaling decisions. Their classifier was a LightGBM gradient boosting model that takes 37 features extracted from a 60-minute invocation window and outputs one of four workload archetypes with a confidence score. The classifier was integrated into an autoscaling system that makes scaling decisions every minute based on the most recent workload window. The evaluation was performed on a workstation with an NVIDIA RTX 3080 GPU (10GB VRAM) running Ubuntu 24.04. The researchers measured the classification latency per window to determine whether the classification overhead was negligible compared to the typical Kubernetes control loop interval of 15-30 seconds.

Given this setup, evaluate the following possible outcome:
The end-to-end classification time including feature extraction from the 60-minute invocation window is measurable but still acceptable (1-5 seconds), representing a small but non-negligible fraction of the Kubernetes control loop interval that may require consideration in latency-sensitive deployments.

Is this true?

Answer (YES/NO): NO